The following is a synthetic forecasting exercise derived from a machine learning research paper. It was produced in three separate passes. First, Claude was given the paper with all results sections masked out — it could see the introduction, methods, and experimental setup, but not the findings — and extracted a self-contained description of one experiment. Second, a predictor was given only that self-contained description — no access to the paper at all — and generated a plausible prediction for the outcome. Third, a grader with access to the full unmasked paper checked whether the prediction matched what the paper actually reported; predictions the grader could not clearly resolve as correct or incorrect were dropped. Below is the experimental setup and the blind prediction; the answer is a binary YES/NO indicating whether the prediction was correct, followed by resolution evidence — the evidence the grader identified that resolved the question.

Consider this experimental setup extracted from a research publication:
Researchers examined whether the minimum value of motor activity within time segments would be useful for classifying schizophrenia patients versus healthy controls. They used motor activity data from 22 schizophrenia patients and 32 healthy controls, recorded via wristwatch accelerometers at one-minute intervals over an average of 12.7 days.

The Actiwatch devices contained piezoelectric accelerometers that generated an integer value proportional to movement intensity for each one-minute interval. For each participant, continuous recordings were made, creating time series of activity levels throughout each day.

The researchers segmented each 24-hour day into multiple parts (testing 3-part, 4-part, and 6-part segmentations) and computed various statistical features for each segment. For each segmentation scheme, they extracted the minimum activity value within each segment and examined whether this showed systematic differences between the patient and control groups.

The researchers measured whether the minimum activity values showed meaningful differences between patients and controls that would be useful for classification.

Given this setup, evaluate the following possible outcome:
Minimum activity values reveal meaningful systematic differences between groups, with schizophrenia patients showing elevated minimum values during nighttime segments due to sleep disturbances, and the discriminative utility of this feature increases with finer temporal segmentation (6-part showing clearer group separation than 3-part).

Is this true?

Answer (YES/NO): NO